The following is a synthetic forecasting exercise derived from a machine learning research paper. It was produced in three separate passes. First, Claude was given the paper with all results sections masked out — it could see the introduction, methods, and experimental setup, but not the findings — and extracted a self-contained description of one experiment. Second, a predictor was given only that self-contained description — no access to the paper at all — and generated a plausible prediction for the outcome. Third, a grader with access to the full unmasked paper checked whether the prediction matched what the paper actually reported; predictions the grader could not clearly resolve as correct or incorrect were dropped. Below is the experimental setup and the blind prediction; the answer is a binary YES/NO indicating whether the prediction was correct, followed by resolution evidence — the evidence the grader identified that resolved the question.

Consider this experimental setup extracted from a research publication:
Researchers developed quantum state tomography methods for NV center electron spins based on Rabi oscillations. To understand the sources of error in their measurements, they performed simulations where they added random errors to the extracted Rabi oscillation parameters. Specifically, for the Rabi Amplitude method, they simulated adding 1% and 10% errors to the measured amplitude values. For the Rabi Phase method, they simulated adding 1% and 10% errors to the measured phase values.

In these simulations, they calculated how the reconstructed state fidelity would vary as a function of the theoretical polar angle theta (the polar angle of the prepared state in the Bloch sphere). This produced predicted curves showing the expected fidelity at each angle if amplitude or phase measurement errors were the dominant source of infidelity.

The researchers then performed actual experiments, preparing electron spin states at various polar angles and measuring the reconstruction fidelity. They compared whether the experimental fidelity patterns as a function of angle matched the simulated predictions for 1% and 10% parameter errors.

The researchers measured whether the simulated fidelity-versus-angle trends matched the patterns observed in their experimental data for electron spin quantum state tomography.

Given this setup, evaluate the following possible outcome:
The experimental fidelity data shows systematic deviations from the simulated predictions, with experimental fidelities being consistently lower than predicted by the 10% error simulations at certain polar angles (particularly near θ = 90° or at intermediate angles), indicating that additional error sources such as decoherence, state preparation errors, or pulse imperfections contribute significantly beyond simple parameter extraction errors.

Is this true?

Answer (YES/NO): NO